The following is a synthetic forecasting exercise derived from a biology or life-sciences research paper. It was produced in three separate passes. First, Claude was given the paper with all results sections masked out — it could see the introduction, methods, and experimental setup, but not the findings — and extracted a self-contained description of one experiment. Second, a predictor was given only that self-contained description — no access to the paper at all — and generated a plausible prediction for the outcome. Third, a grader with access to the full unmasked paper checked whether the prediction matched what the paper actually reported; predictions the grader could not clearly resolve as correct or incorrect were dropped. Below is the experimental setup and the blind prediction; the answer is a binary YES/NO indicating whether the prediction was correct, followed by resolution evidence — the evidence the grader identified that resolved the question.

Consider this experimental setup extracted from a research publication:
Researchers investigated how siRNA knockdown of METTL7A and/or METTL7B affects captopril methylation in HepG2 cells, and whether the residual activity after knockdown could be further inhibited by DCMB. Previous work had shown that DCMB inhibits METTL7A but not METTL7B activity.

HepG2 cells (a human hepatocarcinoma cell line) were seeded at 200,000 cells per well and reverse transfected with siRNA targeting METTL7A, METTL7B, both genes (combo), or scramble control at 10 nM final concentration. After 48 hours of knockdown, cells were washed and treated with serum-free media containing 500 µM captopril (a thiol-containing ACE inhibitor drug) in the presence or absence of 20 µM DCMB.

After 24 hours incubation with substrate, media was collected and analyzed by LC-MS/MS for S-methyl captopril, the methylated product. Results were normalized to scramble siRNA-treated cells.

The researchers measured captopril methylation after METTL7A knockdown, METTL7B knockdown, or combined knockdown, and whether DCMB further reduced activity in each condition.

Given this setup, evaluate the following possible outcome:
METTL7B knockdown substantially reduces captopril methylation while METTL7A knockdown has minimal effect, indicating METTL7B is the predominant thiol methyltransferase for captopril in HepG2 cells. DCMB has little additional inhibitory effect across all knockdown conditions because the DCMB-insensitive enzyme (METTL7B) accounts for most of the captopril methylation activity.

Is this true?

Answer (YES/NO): NO